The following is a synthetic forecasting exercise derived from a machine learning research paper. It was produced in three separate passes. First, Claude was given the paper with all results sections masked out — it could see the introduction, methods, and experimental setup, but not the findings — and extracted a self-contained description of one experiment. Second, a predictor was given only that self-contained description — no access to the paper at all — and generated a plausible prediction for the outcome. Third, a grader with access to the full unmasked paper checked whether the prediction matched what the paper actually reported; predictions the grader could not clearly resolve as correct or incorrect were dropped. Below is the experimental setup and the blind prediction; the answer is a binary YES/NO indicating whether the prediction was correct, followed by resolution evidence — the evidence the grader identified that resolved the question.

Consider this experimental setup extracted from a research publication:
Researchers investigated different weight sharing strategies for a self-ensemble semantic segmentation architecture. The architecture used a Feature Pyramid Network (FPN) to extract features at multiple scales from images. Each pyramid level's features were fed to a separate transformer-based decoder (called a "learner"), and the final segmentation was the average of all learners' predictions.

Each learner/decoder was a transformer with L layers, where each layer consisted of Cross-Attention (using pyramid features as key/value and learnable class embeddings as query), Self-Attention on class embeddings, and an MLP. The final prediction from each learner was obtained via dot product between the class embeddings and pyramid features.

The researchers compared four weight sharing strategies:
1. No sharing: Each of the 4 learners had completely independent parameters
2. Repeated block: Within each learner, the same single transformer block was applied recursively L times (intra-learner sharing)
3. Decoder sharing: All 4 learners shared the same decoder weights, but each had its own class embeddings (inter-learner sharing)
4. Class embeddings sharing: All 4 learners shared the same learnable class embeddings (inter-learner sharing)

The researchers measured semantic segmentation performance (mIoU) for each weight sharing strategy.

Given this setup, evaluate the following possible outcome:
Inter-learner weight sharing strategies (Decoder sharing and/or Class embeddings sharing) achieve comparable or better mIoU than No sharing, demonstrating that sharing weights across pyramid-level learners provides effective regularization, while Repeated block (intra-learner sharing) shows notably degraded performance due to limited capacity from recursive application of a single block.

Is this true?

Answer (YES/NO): NO